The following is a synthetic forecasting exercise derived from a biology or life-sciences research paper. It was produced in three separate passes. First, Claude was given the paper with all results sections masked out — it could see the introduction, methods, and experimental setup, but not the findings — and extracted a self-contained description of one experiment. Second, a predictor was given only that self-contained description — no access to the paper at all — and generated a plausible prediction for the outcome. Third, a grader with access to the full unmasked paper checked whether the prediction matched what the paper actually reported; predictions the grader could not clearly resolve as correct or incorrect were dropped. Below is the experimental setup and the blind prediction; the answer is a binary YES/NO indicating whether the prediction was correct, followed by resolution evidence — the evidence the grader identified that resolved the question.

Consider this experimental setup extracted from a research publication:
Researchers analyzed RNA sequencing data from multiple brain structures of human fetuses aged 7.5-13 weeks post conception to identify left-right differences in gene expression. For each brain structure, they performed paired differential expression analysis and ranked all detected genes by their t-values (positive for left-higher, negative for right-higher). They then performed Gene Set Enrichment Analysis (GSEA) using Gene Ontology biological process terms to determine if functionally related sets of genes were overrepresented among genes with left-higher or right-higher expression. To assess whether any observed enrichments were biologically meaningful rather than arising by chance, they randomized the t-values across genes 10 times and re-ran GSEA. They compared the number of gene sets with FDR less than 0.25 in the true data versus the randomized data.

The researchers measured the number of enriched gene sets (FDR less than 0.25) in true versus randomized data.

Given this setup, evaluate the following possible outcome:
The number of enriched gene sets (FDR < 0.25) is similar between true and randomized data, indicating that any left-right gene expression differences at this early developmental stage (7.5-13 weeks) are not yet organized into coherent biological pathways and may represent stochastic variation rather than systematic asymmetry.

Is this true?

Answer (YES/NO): NO